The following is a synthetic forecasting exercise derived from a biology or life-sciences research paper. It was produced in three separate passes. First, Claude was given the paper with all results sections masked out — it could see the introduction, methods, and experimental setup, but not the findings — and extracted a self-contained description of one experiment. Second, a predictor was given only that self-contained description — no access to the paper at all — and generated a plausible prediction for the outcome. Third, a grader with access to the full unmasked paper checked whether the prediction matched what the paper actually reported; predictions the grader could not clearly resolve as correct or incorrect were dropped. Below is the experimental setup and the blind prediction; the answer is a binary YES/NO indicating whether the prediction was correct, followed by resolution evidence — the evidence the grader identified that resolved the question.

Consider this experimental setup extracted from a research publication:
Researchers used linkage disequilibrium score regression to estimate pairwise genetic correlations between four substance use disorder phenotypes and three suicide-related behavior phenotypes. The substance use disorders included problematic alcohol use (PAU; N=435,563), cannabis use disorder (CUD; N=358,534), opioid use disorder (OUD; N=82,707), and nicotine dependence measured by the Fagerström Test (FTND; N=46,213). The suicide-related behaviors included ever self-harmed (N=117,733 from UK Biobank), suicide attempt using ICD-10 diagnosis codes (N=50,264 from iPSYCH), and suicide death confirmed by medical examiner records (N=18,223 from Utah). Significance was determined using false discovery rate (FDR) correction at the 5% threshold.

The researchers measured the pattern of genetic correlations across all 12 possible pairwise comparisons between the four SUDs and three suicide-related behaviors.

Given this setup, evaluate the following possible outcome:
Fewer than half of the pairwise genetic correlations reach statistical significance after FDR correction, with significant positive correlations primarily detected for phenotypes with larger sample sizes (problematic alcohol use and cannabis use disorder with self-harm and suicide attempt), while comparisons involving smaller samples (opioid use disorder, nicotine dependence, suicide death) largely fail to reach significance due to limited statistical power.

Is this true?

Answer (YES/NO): NO